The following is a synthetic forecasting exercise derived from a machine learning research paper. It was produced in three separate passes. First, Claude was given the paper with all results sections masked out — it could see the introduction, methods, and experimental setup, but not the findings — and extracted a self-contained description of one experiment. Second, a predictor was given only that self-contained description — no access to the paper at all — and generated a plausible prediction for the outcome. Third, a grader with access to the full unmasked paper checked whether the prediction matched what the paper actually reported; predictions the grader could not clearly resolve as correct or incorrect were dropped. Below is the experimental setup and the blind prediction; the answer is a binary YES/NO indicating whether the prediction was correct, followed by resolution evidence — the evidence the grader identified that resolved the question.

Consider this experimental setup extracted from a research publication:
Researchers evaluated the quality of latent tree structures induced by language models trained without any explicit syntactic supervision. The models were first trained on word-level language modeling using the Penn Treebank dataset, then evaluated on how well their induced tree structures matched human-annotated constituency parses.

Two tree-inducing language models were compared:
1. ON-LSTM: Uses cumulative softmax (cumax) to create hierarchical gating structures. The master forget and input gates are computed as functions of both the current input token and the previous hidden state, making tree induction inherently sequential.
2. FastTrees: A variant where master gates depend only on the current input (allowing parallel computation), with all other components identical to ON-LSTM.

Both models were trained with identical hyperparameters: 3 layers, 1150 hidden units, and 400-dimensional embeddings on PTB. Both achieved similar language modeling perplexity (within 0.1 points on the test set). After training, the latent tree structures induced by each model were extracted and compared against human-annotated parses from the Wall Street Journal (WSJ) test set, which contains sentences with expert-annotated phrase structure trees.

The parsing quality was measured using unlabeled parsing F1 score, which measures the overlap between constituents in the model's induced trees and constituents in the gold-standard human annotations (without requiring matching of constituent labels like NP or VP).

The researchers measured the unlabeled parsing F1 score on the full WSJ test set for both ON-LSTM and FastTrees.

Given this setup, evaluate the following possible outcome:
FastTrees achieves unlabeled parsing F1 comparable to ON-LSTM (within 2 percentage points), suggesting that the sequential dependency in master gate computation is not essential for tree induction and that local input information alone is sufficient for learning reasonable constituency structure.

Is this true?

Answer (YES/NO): NO